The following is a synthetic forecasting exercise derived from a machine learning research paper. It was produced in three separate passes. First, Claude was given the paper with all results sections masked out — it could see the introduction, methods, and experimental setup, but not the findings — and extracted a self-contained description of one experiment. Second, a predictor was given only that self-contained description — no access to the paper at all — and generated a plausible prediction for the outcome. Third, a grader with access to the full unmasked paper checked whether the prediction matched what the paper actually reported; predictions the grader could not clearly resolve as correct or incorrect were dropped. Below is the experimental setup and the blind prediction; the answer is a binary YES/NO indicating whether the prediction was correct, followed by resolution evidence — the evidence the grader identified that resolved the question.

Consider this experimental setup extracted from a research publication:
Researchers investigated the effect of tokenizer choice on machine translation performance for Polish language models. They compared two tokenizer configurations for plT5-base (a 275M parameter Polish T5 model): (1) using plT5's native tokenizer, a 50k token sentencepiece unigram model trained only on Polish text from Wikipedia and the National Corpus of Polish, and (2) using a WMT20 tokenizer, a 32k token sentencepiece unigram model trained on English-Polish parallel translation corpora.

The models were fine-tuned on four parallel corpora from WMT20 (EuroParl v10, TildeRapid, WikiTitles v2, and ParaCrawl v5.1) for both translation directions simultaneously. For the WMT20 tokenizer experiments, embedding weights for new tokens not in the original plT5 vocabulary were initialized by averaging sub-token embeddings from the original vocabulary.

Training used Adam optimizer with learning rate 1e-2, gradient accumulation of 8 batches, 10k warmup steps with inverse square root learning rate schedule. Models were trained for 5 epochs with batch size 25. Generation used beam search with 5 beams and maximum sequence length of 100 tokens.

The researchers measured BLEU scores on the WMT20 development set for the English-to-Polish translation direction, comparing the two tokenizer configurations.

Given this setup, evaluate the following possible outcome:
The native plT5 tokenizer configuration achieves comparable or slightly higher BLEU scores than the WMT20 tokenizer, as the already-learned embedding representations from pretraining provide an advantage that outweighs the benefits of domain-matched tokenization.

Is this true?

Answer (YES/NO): YES